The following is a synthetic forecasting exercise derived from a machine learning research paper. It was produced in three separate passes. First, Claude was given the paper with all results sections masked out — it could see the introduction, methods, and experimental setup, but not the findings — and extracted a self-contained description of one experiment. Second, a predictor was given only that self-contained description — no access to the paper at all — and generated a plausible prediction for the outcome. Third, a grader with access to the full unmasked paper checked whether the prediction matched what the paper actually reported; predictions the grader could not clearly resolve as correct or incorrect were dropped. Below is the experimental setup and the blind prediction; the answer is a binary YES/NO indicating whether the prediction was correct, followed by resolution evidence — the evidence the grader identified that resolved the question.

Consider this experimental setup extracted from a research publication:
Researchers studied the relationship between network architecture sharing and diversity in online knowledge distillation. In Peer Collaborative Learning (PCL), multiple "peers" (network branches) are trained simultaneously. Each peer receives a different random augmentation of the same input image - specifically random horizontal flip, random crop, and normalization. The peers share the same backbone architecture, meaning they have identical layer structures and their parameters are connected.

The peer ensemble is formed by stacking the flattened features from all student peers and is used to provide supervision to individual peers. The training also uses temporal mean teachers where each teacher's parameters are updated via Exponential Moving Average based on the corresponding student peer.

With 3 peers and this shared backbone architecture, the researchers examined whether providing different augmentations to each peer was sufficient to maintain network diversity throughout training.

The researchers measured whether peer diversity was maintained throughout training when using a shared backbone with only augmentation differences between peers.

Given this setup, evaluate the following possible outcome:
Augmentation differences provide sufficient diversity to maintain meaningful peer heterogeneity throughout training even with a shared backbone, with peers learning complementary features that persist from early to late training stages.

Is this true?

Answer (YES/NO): NO